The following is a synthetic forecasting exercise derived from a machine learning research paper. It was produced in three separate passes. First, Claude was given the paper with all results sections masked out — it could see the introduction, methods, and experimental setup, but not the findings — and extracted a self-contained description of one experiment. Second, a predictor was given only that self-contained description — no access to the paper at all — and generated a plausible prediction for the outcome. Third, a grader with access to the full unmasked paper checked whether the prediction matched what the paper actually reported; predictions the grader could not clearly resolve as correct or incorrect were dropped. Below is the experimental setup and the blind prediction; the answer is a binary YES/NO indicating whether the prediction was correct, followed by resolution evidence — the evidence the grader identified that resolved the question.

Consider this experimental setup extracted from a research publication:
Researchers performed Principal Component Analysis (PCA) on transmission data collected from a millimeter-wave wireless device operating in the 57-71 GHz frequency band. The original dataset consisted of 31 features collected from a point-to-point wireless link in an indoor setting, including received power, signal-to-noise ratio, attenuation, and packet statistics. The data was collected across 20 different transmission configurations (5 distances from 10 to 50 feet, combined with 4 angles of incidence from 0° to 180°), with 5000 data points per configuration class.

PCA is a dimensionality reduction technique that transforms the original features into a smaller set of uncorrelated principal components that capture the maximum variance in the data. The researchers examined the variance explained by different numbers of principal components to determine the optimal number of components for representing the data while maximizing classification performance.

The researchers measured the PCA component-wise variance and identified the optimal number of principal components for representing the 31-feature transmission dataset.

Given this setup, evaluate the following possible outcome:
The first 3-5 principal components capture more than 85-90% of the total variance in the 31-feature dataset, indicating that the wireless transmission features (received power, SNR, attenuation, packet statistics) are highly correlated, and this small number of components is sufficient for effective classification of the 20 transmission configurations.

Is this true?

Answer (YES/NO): NO